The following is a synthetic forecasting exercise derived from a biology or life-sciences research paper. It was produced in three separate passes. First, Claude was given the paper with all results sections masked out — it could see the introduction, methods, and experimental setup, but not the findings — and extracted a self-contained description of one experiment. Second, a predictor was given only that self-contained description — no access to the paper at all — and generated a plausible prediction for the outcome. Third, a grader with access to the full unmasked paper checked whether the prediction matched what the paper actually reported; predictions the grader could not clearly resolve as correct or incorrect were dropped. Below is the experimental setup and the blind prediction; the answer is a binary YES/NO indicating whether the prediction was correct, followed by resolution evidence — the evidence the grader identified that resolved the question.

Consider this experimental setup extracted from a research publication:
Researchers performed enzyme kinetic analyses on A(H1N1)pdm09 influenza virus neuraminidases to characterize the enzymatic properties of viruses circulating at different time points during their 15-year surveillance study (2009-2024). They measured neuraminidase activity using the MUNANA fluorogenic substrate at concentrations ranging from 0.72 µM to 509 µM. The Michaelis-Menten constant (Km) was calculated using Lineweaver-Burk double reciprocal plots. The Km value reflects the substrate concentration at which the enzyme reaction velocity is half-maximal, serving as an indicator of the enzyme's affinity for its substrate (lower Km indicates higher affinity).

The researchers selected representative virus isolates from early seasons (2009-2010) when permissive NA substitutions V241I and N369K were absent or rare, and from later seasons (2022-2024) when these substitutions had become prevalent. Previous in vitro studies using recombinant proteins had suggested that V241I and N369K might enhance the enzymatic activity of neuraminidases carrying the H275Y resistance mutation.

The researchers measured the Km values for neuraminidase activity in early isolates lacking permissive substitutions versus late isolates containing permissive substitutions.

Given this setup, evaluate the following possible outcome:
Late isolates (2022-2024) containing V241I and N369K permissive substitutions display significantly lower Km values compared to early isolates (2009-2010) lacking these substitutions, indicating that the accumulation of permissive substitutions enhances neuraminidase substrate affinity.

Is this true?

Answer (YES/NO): NO